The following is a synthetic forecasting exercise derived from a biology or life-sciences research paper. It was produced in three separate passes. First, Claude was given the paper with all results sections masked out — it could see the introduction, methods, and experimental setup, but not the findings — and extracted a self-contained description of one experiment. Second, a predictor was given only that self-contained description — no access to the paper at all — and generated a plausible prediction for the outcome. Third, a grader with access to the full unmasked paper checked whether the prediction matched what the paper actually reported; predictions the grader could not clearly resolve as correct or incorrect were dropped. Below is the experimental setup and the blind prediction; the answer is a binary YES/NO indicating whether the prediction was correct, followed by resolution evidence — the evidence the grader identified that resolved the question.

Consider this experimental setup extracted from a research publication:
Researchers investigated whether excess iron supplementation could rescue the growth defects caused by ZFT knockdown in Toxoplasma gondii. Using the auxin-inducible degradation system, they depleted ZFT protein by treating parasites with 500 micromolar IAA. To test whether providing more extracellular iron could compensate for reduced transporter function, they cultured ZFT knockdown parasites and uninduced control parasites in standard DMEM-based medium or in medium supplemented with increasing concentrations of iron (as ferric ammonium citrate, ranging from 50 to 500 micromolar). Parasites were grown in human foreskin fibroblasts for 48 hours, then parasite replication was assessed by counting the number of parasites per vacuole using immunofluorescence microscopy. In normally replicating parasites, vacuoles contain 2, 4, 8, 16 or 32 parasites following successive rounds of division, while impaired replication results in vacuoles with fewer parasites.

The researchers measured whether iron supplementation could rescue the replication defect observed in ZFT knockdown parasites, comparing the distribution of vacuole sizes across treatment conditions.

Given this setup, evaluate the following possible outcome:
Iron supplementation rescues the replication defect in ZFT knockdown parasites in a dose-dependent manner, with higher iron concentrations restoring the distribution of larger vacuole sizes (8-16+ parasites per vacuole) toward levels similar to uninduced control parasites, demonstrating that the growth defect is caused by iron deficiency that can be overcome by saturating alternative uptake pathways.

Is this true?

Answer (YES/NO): NO